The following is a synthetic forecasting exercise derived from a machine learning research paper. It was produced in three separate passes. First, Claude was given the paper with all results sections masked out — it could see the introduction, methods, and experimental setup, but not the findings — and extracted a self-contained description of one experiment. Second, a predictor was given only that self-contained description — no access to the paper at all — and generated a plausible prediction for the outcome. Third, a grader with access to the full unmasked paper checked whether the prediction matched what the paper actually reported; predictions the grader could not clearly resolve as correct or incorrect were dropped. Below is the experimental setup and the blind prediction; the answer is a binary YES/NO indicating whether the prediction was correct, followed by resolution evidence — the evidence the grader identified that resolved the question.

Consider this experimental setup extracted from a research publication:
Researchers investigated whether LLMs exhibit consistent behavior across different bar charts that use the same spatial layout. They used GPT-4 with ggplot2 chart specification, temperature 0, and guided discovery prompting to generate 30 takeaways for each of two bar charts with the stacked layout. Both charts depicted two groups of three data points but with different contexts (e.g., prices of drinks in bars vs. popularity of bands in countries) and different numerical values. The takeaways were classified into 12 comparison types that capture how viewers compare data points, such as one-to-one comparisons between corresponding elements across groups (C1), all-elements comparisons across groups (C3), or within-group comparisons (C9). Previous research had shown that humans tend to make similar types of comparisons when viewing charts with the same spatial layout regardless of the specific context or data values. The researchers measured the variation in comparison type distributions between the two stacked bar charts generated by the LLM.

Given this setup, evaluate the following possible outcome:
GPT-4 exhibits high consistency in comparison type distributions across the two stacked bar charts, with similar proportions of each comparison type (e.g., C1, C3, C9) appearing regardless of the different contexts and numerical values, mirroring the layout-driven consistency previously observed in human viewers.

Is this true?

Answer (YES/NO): NO